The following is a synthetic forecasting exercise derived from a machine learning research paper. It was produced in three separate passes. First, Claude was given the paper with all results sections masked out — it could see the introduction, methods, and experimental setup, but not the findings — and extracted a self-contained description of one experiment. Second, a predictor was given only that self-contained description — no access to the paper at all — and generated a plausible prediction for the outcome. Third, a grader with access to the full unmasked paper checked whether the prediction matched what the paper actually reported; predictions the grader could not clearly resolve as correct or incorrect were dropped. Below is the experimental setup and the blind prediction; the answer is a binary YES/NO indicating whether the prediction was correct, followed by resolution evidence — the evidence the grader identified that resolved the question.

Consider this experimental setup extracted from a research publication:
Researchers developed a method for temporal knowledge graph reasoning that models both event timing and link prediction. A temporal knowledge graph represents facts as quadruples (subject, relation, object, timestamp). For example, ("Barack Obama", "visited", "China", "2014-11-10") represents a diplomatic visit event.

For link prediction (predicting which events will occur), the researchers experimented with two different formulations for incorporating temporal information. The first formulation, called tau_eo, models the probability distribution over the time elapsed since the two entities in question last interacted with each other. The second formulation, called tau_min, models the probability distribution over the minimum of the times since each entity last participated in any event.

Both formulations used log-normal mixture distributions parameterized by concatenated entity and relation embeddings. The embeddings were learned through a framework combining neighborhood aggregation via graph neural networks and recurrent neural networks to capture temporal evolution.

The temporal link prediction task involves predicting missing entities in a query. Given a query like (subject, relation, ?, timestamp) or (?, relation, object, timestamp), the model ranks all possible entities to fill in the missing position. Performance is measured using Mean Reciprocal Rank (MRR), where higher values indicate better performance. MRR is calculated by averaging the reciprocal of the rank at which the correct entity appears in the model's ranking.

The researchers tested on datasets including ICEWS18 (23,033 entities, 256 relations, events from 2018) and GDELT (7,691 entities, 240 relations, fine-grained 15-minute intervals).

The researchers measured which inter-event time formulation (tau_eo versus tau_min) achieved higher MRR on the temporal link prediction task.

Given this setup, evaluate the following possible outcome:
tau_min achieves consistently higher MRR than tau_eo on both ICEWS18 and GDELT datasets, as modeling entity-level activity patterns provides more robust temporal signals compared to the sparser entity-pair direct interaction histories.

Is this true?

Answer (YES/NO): NO